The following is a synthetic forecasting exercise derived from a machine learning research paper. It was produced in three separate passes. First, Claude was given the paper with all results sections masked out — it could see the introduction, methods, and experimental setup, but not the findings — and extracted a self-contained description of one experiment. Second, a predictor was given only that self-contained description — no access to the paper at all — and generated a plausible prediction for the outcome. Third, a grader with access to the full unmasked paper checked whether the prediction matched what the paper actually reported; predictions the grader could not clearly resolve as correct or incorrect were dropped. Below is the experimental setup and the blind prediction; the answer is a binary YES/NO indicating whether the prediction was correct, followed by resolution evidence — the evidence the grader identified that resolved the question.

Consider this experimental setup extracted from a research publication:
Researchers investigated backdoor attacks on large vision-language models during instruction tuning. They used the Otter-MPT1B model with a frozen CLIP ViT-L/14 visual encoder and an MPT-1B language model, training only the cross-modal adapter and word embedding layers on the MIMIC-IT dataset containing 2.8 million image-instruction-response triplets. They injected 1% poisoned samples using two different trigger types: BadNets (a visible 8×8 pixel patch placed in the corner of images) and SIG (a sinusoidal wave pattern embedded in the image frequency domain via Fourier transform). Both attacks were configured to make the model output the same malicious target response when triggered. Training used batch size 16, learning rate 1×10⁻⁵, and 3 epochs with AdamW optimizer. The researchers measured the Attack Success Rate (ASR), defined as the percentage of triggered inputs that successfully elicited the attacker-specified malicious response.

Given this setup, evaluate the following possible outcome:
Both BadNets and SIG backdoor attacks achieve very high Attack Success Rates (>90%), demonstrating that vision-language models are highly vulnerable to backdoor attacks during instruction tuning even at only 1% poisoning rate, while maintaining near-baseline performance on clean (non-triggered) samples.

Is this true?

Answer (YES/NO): NO